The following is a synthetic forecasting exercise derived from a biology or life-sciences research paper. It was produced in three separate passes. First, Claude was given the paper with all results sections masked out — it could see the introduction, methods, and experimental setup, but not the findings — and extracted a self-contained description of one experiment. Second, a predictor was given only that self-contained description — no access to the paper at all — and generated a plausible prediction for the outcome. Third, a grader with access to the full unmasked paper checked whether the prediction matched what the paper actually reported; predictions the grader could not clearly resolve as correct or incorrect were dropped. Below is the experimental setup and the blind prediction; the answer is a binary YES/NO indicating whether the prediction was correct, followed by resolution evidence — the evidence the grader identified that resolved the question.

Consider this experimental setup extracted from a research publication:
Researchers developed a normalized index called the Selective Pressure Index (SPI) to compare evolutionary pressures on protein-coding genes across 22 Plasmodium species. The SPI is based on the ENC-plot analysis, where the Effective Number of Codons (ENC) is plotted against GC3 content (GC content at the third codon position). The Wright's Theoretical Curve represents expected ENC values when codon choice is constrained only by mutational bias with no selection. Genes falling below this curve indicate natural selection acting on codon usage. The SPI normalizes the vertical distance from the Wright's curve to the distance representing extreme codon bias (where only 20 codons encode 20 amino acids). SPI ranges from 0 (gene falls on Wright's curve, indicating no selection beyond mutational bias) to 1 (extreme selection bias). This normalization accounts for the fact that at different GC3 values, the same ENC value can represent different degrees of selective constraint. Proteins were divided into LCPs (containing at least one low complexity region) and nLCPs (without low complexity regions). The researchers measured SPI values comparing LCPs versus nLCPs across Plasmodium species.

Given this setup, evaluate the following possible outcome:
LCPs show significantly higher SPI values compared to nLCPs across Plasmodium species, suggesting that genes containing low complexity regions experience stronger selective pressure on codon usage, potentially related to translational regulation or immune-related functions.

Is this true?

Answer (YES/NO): NO